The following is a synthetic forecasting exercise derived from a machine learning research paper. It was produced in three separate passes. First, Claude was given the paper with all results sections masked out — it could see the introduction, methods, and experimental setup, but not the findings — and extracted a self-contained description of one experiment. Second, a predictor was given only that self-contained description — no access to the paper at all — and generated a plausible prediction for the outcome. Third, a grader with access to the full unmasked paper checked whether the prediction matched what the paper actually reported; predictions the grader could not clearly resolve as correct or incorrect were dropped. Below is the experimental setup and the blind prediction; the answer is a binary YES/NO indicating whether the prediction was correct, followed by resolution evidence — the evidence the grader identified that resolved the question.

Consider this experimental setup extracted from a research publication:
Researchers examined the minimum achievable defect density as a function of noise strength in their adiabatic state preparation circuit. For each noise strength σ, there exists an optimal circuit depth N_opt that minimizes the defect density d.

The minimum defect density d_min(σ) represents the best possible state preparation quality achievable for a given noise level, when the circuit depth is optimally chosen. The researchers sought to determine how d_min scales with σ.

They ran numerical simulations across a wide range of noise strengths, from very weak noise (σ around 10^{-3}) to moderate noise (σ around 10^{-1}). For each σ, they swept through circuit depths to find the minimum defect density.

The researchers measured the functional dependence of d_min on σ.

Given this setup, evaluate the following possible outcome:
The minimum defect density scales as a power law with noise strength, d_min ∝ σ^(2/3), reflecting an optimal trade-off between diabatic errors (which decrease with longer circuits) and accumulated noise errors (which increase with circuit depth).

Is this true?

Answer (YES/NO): YES